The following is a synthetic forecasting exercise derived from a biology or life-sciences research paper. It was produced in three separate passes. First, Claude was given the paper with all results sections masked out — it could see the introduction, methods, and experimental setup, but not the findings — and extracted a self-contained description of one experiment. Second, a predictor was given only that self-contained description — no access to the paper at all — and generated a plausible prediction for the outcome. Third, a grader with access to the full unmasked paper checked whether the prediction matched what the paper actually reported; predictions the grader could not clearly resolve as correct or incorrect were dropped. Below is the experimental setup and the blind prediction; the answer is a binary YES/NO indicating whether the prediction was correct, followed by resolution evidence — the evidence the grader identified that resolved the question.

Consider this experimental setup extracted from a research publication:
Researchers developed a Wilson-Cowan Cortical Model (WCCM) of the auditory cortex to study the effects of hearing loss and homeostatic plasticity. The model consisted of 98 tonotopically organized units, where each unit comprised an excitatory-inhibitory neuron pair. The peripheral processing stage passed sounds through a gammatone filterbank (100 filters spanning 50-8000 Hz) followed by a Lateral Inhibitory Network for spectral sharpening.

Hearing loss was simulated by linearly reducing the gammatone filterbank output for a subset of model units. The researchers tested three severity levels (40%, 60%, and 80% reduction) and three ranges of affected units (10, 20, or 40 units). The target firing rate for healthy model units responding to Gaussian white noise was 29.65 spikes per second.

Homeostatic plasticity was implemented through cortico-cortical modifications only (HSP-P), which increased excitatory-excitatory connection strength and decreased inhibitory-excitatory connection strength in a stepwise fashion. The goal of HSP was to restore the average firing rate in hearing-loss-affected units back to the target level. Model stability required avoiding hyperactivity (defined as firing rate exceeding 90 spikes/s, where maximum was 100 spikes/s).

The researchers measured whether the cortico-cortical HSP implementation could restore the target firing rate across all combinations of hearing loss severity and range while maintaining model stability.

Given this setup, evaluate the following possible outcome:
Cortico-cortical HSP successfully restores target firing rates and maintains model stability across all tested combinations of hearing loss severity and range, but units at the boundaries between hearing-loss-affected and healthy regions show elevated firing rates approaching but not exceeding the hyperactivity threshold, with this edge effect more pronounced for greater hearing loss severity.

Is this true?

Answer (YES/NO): NO